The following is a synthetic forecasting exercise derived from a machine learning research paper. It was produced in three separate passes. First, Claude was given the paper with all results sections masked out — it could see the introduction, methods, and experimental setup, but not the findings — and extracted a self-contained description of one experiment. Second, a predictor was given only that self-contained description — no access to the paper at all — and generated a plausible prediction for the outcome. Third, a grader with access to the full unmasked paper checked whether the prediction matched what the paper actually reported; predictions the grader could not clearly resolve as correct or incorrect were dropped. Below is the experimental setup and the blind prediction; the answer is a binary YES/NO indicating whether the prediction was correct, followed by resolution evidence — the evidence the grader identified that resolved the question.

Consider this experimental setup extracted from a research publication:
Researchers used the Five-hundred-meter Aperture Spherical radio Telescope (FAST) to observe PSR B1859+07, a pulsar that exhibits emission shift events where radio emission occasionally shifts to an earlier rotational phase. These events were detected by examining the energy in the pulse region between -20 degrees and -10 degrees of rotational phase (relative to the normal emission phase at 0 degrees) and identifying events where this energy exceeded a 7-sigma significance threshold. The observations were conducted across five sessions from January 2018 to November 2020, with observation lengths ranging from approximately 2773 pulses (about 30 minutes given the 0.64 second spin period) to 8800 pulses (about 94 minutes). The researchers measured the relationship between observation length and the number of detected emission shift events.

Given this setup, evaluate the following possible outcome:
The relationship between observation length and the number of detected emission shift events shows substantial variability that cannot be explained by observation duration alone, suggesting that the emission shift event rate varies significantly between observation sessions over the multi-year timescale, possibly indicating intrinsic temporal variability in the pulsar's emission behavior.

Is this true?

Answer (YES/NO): NO